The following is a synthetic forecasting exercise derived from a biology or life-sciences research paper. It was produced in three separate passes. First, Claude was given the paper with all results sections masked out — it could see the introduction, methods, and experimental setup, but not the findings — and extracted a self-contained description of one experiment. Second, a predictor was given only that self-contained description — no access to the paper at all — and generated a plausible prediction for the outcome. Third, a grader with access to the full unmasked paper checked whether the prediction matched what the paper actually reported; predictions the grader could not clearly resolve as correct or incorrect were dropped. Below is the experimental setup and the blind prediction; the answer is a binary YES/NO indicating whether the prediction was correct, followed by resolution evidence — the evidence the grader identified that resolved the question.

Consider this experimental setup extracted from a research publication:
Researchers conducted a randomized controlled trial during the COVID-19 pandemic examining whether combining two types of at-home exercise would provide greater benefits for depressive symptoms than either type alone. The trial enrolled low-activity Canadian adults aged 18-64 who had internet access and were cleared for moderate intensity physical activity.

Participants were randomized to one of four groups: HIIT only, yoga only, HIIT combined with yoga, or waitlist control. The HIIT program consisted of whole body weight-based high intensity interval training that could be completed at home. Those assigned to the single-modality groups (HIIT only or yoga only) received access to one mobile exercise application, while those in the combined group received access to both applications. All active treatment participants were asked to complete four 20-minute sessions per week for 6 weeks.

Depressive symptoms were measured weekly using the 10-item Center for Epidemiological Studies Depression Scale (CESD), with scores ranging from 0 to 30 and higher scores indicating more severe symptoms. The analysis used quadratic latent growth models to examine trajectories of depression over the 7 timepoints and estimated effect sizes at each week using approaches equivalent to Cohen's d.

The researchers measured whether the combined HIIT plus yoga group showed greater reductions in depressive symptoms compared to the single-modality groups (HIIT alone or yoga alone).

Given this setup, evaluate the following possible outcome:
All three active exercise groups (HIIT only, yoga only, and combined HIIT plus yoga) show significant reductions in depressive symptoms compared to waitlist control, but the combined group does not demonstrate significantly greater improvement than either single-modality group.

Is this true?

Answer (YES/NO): YES